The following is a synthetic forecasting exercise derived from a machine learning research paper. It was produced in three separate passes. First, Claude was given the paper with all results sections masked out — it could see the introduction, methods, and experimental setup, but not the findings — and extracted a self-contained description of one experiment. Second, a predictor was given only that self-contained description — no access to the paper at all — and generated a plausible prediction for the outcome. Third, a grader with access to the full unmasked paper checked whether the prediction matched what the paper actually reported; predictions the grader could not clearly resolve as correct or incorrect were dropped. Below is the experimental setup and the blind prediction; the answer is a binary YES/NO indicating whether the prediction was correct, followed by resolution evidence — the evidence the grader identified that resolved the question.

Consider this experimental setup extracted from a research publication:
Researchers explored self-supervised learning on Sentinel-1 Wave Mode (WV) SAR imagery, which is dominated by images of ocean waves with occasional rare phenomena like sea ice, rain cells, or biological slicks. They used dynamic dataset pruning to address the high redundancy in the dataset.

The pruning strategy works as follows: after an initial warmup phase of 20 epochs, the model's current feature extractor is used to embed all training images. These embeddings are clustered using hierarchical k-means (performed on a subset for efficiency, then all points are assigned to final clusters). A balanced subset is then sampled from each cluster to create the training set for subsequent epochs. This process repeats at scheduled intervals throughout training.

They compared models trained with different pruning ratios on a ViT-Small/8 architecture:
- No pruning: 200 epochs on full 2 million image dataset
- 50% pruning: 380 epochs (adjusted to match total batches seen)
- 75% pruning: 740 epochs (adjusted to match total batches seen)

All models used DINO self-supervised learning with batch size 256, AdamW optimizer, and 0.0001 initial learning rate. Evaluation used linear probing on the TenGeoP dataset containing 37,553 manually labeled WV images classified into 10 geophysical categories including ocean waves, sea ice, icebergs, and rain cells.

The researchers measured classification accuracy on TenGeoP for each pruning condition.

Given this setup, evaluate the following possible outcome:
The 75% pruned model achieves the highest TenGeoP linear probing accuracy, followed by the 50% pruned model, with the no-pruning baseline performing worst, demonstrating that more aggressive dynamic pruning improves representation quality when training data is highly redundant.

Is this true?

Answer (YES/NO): YES